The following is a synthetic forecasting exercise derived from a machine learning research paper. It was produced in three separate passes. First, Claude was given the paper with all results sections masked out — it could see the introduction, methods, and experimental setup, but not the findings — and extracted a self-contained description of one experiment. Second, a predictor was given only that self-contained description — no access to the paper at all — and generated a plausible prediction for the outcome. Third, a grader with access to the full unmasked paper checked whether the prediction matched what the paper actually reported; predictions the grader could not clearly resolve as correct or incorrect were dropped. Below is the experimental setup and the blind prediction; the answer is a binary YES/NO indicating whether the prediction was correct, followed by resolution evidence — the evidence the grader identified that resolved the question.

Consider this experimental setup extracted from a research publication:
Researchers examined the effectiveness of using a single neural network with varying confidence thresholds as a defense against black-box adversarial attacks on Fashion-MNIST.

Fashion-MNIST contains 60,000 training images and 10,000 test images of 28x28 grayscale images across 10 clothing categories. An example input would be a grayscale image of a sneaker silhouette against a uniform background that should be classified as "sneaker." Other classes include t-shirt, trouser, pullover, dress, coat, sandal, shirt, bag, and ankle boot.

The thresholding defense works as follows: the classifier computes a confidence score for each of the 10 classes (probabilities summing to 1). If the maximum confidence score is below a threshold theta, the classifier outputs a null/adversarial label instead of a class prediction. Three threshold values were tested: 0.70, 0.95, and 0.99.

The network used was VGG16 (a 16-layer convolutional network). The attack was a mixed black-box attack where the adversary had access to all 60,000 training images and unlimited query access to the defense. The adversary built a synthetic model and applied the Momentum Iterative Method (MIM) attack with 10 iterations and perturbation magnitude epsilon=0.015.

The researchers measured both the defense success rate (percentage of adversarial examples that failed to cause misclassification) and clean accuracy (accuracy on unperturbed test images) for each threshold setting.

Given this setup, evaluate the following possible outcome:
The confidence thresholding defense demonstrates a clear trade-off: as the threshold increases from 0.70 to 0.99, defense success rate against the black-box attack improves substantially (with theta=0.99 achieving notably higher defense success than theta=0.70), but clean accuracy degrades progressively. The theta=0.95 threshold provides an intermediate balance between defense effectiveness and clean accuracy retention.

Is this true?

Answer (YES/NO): YES